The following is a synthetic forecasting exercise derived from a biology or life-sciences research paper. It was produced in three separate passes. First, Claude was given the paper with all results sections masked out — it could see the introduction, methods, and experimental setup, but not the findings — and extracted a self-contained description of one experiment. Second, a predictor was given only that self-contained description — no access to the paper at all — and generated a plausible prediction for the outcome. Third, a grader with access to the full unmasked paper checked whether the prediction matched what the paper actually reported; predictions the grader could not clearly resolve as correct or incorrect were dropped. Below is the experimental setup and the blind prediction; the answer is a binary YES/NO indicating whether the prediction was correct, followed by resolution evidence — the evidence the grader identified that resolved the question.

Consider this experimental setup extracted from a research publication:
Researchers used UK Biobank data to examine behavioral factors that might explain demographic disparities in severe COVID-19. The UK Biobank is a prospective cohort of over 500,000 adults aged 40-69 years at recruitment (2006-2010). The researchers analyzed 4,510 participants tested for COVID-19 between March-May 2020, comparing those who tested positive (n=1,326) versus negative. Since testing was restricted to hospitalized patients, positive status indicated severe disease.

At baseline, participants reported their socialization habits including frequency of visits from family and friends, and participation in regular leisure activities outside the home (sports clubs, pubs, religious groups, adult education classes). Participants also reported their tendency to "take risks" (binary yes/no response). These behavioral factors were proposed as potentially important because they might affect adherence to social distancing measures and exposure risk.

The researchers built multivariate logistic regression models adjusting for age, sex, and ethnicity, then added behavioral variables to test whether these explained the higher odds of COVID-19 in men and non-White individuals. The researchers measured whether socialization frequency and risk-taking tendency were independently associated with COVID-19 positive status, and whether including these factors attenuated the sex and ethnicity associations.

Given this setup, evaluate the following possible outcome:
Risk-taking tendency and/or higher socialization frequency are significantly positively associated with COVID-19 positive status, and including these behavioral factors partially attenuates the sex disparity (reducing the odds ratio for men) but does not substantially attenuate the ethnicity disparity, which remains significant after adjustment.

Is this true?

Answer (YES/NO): NO